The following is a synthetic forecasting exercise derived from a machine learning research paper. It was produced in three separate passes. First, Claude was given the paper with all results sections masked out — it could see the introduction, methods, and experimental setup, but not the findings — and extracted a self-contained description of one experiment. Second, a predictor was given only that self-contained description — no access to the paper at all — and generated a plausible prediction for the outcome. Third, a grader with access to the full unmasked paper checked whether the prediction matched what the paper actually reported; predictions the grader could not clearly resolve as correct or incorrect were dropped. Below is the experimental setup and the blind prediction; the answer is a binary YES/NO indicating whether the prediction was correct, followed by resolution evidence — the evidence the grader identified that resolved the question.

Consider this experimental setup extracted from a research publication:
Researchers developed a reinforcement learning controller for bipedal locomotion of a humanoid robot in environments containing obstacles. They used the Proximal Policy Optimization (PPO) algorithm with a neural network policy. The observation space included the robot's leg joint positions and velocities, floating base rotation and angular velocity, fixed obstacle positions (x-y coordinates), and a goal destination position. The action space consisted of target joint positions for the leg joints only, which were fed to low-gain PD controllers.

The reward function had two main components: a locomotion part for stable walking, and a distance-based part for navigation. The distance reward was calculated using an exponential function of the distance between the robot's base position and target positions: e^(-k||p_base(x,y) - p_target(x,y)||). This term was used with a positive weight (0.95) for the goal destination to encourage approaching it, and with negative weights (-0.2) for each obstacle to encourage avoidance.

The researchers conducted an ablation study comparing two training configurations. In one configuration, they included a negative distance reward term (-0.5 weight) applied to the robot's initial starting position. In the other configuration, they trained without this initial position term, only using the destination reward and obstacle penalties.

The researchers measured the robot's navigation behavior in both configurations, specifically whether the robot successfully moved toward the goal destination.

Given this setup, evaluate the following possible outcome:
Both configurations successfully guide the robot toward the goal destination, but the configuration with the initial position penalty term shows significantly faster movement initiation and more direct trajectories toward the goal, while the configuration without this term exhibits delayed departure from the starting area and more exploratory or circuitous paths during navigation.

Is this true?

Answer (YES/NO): NO